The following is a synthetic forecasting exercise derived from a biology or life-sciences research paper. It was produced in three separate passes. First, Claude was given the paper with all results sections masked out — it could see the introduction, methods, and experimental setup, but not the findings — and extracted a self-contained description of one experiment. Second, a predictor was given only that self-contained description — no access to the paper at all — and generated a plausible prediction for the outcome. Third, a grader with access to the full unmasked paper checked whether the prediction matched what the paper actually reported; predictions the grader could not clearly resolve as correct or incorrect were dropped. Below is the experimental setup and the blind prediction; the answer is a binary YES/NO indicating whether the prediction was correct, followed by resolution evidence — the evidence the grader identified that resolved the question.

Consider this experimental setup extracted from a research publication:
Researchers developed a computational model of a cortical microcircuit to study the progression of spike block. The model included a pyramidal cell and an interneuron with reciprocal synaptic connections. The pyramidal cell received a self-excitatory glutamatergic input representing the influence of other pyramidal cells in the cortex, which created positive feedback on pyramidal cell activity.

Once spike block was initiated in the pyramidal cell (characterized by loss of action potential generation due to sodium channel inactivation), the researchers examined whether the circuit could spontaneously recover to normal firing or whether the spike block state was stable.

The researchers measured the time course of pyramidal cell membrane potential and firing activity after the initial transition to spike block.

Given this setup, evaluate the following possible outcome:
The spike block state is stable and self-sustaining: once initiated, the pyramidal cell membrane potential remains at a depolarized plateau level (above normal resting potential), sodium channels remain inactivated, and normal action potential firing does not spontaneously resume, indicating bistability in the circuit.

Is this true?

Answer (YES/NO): YES